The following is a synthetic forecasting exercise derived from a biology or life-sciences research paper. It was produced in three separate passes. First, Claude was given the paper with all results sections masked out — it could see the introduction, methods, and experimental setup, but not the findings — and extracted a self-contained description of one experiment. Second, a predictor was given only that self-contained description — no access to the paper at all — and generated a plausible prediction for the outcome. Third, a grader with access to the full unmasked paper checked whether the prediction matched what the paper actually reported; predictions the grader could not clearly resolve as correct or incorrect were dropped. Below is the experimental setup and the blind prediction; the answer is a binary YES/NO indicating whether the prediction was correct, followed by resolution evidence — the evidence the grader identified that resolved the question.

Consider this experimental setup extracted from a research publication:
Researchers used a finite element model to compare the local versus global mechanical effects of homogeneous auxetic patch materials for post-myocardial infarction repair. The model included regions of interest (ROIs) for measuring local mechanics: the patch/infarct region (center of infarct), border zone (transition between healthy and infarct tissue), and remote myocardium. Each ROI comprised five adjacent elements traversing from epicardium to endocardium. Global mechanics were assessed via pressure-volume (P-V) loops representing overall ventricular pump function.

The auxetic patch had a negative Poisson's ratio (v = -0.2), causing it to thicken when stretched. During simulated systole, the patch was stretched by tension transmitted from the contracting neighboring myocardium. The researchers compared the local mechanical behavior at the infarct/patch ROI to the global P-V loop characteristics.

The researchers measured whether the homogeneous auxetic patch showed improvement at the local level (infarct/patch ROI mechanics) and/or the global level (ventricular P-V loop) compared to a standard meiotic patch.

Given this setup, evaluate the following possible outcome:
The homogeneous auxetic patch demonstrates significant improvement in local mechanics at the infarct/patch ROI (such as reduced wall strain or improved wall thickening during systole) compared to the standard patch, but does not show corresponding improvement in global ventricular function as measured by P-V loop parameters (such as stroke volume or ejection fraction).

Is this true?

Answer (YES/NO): YES